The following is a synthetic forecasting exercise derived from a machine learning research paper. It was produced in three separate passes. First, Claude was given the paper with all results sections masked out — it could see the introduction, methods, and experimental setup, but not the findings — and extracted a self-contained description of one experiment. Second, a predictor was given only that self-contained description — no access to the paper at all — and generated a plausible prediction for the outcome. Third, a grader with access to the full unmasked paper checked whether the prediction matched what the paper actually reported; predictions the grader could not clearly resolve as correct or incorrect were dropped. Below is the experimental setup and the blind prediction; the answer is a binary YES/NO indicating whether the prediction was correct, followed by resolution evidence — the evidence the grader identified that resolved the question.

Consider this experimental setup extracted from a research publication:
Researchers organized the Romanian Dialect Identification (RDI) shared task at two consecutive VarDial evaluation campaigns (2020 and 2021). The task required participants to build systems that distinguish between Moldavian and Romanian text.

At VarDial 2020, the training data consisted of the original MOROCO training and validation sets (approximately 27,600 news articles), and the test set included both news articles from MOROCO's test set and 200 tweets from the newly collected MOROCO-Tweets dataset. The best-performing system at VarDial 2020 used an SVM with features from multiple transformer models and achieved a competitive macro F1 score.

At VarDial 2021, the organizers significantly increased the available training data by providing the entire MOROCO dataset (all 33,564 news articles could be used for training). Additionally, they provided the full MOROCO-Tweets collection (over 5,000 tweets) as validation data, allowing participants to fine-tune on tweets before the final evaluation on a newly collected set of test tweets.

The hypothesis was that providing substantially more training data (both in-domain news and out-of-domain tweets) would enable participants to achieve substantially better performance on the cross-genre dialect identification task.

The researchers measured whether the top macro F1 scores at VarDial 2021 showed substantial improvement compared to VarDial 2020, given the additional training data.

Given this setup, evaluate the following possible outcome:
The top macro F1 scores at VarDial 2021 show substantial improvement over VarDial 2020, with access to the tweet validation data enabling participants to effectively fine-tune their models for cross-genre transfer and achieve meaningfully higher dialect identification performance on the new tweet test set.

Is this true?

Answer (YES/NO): NO